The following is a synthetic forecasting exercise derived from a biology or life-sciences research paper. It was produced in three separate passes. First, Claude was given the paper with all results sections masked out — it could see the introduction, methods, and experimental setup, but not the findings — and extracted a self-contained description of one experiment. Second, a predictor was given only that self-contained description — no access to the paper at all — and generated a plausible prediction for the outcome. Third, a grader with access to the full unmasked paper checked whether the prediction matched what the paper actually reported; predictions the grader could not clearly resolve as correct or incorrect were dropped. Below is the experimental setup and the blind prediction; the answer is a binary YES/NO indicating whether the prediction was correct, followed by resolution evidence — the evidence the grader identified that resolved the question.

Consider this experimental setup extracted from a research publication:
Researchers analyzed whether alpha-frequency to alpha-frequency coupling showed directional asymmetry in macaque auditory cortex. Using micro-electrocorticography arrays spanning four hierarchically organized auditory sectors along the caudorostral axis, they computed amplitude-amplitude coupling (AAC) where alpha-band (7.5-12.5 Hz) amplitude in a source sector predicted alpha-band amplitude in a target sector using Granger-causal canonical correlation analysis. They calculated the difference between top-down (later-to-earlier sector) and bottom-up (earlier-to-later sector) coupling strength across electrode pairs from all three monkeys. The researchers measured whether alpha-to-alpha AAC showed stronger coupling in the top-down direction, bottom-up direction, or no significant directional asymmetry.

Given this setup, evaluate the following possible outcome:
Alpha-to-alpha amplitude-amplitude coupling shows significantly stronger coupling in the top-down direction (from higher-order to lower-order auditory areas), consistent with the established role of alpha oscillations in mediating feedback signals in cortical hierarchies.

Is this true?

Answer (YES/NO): NO